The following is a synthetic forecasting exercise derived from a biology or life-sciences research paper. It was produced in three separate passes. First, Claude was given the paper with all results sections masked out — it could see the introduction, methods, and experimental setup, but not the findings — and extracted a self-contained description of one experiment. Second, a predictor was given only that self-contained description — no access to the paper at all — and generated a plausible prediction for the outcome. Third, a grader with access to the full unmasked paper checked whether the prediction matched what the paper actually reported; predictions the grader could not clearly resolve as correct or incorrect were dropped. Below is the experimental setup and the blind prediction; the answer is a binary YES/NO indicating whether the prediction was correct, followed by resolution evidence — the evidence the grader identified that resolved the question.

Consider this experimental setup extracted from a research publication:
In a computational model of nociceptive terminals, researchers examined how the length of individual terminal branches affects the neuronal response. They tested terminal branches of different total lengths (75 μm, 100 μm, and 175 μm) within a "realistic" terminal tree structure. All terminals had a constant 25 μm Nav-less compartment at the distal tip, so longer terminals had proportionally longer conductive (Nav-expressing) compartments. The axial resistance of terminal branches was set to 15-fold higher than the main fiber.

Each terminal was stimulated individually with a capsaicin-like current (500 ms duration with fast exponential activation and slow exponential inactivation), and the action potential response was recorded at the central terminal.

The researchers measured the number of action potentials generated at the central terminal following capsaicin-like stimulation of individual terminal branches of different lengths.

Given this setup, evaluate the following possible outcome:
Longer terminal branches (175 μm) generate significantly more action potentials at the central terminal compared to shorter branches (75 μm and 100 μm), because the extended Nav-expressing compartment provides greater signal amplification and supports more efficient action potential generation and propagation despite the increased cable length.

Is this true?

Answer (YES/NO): YES